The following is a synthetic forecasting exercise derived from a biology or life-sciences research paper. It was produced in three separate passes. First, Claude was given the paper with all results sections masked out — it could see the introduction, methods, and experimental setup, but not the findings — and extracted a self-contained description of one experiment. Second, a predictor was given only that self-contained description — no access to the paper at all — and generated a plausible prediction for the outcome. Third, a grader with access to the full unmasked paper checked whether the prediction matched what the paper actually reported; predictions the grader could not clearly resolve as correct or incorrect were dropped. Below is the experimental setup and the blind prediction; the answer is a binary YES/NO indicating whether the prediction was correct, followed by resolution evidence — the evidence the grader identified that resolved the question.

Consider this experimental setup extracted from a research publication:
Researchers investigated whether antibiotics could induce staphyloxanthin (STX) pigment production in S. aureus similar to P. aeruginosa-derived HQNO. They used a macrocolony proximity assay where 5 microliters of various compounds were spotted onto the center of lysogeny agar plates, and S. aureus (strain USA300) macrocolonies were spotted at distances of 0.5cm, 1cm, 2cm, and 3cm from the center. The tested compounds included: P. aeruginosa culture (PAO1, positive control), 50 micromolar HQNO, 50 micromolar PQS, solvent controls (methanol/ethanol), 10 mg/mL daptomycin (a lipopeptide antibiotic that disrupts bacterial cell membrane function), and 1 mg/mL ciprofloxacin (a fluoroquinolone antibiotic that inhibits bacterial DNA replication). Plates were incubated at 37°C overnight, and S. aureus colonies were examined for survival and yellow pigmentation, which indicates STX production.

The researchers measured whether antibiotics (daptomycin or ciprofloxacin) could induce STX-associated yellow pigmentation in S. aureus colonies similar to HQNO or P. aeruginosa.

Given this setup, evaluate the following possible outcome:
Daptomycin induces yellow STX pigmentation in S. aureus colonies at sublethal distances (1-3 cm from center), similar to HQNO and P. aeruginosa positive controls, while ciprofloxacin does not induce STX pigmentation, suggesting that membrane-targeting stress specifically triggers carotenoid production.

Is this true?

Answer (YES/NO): NO